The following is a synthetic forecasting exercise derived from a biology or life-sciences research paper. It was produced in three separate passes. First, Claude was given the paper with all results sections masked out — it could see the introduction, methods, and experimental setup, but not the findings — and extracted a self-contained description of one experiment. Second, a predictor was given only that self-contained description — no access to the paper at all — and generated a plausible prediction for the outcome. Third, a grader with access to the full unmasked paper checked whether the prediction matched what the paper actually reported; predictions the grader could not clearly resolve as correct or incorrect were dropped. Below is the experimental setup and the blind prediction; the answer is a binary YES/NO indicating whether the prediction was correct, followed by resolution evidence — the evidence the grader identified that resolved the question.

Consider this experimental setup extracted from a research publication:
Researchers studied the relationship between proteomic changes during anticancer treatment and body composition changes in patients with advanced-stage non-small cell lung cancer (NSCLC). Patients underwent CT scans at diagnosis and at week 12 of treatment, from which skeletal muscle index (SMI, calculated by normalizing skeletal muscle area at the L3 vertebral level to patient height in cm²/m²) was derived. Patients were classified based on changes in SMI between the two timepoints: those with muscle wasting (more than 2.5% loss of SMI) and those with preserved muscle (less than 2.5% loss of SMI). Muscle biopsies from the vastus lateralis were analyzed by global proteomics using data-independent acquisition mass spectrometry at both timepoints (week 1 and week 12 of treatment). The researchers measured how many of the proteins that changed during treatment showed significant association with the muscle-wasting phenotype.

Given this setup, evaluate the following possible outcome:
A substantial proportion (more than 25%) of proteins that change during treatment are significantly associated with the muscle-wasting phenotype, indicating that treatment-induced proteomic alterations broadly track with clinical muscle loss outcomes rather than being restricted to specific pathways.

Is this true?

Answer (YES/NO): NO